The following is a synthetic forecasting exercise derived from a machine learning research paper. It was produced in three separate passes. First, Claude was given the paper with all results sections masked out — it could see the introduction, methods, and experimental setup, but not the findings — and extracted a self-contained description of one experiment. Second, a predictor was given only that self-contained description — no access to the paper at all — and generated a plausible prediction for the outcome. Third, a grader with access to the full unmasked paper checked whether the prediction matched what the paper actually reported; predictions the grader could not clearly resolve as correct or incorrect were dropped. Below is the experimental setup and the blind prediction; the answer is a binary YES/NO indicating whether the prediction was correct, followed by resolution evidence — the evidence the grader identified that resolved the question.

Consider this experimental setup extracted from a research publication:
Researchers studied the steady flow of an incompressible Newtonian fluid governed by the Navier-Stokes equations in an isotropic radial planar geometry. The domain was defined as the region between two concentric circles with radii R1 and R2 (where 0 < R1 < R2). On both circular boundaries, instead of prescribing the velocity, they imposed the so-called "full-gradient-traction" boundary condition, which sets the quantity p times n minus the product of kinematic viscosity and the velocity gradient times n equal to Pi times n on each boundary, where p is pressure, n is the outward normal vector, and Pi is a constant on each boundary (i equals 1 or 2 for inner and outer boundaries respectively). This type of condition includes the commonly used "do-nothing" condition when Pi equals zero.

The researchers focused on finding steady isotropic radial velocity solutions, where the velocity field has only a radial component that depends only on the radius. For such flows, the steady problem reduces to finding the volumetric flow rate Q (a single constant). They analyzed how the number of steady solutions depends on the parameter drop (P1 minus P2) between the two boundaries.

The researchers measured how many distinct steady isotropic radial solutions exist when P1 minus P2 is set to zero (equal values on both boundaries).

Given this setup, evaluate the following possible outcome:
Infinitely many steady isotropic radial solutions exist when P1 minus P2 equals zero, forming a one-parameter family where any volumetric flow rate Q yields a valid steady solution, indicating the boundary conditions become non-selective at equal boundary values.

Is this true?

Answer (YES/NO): NO